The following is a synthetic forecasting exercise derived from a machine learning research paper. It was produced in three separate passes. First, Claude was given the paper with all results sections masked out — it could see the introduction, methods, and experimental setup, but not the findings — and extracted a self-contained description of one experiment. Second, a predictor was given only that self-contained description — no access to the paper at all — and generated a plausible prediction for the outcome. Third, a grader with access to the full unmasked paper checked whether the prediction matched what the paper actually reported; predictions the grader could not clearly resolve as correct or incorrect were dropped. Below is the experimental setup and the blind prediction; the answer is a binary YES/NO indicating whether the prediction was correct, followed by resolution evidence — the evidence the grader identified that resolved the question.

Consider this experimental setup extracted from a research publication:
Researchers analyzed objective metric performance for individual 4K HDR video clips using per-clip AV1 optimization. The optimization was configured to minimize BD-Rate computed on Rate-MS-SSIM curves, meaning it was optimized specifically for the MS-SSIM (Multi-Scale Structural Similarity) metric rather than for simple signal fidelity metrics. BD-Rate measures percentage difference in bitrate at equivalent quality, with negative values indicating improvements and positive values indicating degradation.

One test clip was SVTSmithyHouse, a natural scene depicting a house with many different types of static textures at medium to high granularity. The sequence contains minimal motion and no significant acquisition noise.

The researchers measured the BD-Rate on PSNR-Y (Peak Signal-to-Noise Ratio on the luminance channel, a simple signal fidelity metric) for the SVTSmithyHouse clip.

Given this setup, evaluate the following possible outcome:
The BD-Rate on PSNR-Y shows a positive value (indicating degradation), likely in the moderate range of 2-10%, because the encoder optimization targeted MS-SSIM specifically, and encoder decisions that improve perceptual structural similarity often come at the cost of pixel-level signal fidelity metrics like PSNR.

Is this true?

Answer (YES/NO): YES